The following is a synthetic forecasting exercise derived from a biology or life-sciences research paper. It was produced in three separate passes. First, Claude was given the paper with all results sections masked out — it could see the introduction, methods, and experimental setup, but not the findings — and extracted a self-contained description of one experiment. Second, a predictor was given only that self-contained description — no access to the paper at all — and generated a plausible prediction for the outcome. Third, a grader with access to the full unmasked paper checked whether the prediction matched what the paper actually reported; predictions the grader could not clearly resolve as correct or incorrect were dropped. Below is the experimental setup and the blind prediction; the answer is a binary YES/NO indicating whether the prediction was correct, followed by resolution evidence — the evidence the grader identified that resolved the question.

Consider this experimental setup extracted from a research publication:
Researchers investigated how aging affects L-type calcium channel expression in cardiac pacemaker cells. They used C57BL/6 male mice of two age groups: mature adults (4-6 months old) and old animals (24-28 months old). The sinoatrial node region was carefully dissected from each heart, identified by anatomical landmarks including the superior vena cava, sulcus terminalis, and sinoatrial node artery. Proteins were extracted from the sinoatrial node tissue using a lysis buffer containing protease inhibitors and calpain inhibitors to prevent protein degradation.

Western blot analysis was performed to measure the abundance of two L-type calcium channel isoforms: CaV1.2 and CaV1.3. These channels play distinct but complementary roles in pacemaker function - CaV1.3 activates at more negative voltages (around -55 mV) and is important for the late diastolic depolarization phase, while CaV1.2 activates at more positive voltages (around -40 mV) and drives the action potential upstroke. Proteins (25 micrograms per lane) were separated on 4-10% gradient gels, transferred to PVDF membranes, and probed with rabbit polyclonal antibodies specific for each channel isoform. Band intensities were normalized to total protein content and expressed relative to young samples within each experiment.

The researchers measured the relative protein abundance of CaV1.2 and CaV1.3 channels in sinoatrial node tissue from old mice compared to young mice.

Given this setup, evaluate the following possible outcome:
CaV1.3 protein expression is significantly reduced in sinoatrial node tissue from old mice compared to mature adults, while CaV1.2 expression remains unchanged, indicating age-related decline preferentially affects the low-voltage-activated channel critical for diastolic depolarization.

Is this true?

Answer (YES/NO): NO